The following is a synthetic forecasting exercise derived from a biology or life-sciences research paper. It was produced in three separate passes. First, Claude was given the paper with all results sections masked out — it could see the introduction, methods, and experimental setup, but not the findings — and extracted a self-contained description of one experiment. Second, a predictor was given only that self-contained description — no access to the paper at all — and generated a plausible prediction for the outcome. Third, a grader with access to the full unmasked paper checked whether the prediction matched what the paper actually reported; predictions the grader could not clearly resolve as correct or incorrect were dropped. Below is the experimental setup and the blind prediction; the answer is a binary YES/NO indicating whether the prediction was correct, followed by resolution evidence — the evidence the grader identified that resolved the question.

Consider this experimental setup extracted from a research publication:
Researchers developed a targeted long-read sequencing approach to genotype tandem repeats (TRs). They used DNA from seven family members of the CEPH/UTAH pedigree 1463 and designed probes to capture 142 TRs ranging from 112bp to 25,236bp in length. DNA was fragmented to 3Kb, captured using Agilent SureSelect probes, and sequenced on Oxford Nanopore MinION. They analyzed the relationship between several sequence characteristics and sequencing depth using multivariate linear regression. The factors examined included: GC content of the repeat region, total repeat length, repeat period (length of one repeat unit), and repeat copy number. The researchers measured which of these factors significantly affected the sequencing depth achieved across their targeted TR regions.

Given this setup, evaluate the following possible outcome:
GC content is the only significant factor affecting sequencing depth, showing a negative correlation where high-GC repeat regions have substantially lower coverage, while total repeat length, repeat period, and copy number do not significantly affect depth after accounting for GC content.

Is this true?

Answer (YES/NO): NO